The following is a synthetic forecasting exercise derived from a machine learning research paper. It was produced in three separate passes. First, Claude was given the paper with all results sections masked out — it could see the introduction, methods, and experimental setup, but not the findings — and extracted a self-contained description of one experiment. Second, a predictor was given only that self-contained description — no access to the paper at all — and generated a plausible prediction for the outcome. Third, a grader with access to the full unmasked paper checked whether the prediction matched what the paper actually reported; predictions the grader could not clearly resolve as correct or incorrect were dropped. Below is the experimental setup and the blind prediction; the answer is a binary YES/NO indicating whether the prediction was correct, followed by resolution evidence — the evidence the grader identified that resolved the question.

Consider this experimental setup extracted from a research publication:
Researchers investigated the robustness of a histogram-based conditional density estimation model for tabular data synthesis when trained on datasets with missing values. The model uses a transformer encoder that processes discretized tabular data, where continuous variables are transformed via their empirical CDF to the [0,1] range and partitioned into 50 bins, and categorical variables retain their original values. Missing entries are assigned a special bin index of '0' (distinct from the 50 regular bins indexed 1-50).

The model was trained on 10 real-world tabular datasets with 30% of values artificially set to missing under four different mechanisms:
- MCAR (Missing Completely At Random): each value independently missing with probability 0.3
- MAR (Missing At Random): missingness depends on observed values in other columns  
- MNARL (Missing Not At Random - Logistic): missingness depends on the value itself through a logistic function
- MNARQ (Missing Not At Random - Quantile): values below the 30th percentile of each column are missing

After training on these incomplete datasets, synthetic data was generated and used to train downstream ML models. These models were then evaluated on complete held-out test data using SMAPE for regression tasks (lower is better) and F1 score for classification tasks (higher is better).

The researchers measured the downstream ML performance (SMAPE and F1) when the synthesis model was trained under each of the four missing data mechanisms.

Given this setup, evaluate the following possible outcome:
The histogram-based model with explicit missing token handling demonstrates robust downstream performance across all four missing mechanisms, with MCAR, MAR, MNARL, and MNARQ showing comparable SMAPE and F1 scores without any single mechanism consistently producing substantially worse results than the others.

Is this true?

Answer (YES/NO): YES